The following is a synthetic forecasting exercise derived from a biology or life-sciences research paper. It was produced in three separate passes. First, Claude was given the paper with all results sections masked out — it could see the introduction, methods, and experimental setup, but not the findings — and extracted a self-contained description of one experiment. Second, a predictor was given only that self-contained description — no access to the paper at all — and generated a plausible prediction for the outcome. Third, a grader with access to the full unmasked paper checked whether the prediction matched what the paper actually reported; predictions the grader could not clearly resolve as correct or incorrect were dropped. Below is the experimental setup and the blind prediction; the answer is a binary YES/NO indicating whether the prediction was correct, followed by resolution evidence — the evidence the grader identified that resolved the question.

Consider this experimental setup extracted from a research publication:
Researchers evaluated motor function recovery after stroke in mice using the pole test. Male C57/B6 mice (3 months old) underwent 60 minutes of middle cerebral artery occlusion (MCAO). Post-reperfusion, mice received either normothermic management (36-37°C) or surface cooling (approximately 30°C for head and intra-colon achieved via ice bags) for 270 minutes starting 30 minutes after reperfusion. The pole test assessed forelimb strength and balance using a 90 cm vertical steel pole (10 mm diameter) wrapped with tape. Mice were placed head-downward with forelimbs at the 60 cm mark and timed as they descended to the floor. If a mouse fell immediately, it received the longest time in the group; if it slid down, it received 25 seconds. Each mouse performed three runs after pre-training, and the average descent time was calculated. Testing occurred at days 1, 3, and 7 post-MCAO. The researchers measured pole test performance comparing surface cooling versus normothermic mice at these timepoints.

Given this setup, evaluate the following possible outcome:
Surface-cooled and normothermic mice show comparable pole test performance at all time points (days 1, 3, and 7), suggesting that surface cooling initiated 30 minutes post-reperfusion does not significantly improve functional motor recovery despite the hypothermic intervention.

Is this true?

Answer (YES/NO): YES